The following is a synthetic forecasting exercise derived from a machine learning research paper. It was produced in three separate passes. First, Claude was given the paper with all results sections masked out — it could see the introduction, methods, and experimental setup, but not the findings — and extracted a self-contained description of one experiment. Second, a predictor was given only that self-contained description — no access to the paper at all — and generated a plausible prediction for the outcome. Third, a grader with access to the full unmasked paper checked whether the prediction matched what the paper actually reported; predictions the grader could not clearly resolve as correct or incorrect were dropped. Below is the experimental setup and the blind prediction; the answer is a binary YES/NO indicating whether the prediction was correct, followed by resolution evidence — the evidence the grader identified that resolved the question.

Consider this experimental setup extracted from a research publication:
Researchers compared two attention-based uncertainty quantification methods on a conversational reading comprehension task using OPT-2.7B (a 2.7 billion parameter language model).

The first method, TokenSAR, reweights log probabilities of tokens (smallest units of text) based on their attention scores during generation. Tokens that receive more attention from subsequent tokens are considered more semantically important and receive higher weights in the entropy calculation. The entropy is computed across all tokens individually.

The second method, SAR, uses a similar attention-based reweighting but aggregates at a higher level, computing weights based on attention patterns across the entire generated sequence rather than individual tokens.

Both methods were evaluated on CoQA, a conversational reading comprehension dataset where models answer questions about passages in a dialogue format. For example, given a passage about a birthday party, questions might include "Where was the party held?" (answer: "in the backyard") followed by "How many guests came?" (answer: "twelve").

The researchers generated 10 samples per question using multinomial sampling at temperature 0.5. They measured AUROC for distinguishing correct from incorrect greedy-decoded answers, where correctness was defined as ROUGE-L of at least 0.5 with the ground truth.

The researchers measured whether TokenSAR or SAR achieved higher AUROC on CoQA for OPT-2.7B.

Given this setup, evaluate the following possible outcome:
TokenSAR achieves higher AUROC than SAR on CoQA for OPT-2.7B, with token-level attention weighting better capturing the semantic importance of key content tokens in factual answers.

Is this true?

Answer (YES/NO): NO